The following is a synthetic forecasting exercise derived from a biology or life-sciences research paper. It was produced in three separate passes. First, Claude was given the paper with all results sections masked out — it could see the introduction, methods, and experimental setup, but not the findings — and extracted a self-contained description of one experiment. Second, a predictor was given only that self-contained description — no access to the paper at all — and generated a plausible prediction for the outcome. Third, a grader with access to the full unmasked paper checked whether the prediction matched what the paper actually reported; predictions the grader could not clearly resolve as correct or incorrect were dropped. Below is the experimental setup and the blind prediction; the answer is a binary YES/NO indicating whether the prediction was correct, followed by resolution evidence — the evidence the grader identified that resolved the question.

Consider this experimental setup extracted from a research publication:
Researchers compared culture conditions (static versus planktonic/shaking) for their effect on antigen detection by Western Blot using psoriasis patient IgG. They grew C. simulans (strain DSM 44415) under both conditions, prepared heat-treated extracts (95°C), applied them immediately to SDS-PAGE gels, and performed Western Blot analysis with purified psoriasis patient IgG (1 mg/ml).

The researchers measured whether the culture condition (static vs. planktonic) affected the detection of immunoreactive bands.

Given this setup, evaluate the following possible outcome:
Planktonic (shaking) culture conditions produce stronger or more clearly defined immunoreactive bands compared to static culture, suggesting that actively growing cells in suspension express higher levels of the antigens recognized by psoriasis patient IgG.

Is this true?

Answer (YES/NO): YES